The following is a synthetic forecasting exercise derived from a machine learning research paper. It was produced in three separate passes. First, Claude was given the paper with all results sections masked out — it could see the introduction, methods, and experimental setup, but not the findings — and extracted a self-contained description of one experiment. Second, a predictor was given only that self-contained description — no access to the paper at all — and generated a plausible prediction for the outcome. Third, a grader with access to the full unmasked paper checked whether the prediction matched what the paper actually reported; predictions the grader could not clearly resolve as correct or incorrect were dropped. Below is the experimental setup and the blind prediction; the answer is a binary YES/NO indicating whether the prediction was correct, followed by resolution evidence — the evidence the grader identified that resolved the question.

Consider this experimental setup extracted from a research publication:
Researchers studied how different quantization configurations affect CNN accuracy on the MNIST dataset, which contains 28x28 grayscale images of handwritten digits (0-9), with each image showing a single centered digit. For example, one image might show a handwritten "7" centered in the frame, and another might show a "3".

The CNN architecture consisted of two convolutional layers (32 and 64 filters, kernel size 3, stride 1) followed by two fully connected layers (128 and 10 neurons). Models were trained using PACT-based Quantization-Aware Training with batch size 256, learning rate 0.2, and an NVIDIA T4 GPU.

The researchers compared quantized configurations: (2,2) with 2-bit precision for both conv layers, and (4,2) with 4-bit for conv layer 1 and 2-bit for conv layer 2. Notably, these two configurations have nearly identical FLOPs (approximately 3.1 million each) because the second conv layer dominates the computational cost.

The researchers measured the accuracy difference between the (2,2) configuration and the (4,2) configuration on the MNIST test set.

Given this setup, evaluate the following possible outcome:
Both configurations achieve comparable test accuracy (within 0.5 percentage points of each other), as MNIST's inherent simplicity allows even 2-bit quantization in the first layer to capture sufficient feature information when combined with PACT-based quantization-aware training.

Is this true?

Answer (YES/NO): NO